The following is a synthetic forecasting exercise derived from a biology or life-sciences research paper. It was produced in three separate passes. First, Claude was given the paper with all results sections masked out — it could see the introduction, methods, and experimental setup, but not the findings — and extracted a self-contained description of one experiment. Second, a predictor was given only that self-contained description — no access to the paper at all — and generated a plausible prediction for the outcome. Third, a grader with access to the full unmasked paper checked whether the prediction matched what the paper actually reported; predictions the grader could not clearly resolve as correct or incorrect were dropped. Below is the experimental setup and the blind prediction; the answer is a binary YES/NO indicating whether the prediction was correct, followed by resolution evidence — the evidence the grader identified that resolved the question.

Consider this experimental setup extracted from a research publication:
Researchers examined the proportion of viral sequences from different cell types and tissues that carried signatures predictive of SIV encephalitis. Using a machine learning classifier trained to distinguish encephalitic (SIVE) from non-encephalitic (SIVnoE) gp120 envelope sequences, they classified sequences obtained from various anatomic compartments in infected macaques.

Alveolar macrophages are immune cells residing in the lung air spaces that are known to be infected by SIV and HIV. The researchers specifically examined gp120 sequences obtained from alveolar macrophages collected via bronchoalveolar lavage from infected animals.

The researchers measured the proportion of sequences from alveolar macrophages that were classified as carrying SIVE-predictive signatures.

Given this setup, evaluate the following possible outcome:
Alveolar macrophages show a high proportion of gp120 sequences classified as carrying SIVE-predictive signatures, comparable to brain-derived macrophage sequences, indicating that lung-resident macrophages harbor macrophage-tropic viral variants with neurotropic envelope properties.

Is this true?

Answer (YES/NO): YES